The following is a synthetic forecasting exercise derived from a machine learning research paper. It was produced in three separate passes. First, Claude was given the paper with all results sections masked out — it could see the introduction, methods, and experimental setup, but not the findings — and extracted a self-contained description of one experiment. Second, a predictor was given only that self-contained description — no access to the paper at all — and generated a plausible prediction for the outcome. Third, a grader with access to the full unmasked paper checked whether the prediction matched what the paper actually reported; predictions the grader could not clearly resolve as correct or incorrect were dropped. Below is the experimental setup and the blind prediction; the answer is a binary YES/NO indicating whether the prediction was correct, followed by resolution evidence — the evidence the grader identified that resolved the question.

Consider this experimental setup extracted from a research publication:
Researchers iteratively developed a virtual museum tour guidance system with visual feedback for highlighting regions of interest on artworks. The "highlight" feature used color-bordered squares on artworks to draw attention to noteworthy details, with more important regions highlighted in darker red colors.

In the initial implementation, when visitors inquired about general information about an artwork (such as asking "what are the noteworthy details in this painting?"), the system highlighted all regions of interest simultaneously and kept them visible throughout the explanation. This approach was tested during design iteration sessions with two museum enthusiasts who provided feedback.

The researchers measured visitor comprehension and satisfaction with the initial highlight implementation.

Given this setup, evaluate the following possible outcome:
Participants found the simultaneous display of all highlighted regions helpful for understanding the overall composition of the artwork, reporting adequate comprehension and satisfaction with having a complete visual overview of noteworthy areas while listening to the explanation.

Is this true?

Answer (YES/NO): NO